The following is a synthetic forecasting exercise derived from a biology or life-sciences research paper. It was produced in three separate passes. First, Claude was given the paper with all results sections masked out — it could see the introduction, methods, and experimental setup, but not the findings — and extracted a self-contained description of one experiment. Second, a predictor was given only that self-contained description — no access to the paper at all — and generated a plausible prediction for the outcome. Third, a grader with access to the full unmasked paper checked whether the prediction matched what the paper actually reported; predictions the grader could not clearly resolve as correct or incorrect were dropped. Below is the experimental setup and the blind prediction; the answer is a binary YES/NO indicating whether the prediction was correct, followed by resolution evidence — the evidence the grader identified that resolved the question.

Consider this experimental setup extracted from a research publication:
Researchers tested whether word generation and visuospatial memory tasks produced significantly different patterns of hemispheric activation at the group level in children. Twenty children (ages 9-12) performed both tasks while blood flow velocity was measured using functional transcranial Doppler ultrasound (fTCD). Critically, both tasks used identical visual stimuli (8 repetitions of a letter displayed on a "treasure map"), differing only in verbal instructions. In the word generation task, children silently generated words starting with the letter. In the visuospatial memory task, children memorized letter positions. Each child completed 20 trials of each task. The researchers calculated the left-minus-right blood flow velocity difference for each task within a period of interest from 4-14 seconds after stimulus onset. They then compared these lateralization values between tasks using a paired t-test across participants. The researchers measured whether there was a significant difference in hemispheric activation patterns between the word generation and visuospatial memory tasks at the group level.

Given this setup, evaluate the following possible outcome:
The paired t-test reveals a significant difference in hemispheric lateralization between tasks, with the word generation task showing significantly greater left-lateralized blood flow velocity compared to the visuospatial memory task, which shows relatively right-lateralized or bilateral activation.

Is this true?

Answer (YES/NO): YES